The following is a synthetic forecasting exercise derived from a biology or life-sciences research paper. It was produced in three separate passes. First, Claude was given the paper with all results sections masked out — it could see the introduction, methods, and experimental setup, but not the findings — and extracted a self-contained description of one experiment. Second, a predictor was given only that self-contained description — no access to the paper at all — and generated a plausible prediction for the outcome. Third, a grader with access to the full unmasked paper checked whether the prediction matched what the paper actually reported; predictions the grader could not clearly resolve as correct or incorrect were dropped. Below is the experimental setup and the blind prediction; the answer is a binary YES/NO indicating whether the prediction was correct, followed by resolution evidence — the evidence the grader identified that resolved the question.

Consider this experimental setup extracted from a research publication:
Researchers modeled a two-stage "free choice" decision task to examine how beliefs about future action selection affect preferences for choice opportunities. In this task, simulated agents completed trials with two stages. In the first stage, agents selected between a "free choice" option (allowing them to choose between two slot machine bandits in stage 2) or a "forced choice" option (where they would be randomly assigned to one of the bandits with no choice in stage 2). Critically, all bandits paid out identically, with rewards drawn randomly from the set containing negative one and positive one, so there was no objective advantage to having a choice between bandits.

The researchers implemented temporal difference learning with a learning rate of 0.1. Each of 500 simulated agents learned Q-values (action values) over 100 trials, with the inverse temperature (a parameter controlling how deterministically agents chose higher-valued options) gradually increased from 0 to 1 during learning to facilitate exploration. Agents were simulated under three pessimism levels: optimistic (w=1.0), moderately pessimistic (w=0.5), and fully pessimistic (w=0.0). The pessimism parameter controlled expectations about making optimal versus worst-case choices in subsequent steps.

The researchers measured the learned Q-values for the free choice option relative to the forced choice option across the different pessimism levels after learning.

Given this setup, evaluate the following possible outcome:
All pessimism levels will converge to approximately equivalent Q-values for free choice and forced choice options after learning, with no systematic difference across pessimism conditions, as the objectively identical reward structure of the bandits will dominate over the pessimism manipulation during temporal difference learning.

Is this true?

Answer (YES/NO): NO